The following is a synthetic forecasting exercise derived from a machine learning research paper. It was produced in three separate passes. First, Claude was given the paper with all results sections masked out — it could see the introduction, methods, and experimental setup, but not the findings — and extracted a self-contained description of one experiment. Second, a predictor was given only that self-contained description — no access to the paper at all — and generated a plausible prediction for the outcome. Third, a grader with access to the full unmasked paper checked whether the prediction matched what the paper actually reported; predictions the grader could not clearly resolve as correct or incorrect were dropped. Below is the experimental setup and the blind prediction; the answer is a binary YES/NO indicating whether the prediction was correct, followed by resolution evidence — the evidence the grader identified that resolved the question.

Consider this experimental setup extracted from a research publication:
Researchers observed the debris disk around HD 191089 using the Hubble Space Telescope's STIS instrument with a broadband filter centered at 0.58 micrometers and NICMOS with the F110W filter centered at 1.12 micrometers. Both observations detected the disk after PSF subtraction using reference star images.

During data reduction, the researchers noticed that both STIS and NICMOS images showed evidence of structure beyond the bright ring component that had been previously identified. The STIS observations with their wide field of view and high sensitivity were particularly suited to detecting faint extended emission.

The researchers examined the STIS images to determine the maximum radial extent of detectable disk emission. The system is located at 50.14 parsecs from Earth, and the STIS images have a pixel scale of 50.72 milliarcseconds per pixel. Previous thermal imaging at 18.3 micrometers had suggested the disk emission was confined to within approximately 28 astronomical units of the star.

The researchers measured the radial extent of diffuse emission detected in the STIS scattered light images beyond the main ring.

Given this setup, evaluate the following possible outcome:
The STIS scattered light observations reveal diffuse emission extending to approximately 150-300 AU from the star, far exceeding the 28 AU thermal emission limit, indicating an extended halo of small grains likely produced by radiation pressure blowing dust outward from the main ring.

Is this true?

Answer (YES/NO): NO